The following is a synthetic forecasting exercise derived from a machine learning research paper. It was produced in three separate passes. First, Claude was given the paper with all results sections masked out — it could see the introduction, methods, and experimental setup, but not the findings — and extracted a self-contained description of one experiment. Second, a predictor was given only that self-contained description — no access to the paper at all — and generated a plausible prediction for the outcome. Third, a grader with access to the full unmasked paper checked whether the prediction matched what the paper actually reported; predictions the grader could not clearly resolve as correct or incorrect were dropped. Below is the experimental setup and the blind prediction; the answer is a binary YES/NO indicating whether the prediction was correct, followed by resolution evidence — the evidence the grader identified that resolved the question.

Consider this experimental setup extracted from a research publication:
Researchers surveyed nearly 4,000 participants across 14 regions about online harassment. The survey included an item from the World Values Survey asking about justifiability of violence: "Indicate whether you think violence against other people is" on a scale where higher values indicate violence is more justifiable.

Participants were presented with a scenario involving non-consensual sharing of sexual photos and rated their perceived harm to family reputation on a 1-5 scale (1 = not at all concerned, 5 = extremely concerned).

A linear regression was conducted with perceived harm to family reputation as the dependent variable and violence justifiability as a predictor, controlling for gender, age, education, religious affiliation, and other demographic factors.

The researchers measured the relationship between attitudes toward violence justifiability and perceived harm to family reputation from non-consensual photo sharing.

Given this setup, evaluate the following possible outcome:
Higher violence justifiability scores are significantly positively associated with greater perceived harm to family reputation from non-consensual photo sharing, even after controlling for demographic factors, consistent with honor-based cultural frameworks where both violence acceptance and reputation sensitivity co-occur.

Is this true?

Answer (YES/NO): NO